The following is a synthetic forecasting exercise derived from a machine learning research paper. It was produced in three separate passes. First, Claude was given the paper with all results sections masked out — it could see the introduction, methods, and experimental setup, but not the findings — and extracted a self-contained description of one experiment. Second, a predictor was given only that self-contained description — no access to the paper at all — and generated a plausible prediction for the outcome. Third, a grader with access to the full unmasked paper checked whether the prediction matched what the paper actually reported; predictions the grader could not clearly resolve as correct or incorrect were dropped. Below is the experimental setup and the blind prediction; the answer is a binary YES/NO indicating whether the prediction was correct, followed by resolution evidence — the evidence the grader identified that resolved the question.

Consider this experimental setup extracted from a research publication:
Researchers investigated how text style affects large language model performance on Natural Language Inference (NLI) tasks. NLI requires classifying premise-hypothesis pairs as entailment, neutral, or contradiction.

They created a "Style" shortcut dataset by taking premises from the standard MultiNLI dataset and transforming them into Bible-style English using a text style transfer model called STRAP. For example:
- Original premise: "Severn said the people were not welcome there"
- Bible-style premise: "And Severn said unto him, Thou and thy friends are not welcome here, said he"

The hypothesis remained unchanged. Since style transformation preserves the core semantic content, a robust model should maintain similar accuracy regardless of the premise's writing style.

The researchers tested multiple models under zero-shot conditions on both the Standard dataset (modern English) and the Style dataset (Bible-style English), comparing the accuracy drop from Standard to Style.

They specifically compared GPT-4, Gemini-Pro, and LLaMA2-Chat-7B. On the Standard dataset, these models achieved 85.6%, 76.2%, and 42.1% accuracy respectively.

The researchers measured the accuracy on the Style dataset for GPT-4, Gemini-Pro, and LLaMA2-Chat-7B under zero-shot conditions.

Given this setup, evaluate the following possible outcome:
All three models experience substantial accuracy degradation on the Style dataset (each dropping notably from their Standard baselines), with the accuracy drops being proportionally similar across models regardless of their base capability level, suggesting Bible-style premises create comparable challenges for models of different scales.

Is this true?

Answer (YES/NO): NO